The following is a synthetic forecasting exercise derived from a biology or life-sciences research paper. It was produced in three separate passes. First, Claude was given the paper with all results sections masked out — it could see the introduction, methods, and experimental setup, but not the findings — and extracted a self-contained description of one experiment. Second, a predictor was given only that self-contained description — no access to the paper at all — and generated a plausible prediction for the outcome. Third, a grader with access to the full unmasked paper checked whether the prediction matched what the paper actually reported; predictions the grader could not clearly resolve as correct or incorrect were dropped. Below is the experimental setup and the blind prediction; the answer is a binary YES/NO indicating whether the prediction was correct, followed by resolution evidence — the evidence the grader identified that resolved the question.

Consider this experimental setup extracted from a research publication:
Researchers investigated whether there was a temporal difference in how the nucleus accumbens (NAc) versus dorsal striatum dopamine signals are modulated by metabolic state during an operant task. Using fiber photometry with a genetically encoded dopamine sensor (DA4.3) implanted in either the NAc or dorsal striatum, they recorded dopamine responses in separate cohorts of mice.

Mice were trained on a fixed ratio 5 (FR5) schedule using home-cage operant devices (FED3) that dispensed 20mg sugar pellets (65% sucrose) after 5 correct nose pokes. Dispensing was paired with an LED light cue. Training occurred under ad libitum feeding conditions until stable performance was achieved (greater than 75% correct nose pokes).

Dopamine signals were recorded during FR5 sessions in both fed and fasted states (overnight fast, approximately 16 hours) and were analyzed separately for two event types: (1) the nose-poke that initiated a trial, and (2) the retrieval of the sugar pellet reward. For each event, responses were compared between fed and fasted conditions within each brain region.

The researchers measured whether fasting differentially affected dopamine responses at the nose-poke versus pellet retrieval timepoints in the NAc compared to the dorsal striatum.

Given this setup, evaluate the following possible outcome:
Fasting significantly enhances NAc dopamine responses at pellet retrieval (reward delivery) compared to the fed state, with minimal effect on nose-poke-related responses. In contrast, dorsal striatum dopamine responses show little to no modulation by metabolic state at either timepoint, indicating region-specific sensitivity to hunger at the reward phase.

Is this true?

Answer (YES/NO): NO